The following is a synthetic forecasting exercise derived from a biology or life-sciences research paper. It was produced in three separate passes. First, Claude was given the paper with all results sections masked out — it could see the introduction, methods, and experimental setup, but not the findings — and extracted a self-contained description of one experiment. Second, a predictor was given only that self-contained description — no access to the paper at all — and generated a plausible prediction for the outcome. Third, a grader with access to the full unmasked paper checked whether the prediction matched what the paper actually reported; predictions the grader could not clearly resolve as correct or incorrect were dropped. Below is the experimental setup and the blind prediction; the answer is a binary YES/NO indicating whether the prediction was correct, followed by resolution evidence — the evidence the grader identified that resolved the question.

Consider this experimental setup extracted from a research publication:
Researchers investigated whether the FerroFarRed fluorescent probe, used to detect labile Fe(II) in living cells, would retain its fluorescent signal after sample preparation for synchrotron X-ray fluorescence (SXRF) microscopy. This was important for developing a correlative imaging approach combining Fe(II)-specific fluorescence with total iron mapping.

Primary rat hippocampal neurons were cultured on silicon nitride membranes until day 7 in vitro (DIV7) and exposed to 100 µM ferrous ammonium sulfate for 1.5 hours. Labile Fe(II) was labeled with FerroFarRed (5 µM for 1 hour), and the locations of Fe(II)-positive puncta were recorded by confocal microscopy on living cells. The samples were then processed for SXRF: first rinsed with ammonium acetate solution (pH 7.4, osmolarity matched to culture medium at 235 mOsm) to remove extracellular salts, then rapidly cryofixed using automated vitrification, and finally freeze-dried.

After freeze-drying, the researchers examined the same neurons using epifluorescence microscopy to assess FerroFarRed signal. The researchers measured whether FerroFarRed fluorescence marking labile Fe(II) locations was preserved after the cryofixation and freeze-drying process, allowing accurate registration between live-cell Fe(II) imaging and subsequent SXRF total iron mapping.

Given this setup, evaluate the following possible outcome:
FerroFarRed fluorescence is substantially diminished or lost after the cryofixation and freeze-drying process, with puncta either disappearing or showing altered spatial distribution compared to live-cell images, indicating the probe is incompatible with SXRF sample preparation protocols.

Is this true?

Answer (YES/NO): NO